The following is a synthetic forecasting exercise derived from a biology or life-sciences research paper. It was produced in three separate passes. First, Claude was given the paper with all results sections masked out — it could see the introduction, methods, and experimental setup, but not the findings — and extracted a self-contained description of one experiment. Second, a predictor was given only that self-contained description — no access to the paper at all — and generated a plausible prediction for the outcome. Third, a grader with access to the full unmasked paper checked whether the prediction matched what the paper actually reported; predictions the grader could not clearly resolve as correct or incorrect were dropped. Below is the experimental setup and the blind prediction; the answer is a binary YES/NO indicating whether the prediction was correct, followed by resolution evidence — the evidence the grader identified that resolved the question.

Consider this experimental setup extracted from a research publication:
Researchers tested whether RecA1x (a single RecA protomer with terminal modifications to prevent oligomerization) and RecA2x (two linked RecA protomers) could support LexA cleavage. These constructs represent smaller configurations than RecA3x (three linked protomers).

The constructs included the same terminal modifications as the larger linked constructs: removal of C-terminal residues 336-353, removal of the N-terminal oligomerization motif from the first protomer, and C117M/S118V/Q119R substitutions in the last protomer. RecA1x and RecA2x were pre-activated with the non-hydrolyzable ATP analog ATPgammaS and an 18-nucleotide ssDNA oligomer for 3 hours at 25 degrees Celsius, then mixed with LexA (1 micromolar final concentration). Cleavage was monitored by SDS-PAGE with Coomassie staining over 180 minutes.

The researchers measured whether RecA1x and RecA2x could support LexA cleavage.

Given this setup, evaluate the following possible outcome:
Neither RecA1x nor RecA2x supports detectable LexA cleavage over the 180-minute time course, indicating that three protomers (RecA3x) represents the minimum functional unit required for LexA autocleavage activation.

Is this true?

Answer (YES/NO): NO